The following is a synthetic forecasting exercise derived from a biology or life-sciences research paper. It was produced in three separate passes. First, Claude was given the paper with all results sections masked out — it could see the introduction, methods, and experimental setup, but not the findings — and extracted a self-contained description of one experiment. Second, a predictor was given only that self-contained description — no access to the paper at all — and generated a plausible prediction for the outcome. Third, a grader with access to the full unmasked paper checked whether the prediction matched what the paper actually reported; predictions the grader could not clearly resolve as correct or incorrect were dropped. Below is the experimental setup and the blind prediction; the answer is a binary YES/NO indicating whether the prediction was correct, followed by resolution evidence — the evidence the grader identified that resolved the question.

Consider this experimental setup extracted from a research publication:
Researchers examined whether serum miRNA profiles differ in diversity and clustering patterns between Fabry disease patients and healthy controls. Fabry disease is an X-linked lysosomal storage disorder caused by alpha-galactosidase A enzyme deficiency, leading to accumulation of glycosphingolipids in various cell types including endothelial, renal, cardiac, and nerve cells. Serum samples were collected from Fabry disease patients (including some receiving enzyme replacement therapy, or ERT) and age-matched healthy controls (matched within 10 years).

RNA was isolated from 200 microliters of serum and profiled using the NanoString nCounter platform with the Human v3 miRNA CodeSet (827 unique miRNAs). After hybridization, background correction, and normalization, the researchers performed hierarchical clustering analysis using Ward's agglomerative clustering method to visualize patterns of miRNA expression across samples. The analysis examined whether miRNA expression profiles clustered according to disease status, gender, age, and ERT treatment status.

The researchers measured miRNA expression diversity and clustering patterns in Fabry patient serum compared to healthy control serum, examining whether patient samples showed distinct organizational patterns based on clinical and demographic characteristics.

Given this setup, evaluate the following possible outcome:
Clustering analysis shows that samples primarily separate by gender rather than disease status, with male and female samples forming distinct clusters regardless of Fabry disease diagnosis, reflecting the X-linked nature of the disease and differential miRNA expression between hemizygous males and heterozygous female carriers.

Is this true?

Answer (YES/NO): NO